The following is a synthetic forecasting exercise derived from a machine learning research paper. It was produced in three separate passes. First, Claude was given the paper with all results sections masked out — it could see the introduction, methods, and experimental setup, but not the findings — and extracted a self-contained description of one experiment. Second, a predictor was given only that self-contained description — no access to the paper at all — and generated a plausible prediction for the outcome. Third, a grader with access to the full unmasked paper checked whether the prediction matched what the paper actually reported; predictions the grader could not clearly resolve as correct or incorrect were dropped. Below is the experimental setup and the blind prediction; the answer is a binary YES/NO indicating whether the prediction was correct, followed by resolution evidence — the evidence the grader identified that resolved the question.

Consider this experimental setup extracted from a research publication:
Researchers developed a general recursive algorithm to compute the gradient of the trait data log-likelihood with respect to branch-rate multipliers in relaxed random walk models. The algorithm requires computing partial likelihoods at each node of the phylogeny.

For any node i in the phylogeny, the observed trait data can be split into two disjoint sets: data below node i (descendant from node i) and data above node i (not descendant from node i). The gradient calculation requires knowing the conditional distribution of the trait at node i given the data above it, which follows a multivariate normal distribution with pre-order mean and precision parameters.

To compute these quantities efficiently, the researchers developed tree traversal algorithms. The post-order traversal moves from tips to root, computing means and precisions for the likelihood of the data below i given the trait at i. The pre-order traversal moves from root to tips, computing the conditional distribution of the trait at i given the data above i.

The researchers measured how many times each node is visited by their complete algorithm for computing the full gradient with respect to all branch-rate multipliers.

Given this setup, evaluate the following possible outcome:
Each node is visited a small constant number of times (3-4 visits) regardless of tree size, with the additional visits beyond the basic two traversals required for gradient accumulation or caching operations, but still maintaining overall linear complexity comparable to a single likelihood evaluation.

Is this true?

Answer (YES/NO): NO